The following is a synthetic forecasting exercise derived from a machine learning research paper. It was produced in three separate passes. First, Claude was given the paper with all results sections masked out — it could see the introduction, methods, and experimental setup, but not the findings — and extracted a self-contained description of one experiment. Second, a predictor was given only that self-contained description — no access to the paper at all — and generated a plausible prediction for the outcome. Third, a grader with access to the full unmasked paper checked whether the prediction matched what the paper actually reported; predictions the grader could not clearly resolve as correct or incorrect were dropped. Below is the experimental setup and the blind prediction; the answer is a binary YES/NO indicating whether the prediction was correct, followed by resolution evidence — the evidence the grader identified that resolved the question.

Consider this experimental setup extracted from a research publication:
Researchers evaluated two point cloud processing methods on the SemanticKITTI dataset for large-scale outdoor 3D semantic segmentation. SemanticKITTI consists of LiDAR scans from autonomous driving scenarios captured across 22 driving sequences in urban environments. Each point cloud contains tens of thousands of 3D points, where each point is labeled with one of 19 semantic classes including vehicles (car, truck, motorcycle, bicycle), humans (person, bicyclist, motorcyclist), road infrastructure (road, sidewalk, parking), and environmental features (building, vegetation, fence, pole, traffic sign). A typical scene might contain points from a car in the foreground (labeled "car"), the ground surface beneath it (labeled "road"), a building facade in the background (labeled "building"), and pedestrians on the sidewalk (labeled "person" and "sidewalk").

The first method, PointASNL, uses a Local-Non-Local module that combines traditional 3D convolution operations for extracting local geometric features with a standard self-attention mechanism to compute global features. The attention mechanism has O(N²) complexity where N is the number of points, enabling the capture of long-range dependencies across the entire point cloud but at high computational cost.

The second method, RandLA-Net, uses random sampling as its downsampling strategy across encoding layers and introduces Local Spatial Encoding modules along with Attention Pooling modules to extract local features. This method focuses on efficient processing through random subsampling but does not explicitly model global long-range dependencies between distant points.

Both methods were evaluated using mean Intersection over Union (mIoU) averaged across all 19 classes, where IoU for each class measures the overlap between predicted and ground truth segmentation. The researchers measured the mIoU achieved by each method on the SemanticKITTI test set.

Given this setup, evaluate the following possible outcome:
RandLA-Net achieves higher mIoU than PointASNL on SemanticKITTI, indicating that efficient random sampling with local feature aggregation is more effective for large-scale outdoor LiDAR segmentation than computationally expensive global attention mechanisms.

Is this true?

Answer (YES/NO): YES